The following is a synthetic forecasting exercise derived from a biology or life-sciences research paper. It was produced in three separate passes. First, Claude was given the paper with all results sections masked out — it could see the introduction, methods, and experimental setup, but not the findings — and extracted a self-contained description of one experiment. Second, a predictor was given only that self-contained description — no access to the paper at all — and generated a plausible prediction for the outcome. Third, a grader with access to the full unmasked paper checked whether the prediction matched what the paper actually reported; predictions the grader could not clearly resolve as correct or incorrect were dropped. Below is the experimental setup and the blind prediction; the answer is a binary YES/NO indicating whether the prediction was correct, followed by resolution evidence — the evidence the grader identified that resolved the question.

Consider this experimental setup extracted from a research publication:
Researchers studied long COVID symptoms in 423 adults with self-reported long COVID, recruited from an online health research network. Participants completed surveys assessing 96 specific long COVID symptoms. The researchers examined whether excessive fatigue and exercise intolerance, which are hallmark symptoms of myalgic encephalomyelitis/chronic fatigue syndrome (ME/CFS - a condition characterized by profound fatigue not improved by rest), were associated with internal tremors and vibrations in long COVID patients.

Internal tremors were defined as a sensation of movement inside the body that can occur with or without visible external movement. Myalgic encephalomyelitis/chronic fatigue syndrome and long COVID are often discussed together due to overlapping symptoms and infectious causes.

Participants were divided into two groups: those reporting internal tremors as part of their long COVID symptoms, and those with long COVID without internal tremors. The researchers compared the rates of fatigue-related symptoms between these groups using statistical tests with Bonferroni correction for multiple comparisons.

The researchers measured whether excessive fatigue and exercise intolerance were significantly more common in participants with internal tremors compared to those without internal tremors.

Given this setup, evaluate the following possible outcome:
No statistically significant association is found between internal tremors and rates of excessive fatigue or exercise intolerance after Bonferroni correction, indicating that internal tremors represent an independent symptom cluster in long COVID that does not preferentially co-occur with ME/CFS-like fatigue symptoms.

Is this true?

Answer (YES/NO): YES